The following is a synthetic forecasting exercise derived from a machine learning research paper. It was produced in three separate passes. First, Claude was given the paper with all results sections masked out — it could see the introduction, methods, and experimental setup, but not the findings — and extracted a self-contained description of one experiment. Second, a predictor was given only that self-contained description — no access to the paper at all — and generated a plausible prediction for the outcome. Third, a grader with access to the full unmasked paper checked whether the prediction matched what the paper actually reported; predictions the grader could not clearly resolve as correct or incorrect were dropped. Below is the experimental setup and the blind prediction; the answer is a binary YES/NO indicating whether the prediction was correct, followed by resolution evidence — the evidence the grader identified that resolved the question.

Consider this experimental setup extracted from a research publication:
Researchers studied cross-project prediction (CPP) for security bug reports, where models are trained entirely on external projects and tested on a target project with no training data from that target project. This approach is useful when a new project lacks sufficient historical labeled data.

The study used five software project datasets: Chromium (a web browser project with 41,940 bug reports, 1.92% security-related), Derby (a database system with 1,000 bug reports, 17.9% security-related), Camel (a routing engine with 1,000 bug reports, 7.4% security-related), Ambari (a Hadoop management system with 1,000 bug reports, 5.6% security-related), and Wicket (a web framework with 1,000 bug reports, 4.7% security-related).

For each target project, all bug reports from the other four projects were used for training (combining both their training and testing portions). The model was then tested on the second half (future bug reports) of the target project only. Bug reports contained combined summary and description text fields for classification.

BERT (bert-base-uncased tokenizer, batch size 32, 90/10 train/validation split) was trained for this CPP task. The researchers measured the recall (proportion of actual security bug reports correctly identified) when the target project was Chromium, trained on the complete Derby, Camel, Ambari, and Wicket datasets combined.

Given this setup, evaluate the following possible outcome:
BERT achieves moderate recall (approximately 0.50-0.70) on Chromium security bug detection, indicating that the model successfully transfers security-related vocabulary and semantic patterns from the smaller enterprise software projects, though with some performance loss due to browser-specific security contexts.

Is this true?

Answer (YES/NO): YES